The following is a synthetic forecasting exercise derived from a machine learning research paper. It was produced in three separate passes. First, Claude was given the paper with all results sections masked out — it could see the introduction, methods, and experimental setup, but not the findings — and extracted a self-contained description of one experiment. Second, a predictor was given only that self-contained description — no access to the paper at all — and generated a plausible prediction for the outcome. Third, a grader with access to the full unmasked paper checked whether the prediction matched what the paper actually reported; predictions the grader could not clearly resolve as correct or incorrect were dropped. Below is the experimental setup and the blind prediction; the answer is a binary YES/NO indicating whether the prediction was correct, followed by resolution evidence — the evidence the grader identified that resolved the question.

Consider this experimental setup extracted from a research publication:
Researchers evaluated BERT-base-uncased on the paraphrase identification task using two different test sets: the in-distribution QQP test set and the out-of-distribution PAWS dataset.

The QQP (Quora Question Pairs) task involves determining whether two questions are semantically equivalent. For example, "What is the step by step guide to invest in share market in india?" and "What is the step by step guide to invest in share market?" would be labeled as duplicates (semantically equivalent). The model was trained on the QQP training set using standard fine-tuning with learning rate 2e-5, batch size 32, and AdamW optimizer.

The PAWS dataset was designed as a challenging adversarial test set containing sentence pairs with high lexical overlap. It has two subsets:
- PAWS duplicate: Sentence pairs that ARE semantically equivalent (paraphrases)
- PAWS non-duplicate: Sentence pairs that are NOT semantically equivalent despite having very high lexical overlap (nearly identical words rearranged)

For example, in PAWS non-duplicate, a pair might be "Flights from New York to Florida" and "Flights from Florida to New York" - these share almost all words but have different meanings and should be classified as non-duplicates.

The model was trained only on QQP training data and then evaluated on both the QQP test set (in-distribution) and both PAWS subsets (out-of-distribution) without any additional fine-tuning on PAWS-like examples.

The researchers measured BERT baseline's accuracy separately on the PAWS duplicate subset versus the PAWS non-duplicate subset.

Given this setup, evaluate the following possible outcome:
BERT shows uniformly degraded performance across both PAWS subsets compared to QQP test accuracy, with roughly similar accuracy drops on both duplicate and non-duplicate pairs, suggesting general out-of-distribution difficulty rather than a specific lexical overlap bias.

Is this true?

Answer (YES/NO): NO